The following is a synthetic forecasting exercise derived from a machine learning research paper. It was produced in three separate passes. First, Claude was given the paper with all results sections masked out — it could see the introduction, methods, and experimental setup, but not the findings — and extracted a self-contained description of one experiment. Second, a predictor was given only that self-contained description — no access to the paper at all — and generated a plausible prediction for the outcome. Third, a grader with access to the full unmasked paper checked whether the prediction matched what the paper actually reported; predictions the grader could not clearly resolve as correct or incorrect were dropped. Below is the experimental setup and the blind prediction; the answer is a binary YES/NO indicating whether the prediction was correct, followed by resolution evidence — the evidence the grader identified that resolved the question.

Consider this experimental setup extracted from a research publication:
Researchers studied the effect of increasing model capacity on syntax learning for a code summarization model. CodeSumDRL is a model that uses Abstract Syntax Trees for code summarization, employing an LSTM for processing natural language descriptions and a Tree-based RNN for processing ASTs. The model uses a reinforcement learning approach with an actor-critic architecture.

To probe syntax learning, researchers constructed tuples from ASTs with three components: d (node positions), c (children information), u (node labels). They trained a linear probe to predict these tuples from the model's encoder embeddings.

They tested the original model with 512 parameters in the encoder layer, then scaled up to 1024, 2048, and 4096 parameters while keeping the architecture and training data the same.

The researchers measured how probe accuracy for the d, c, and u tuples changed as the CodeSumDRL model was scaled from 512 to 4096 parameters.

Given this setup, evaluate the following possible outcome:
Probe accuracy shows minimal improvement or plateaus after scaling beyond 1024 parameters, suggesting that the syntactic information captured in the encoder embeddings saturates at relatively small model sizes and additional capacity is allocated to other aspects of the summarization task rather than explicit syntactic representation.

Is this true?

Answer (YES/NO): NO